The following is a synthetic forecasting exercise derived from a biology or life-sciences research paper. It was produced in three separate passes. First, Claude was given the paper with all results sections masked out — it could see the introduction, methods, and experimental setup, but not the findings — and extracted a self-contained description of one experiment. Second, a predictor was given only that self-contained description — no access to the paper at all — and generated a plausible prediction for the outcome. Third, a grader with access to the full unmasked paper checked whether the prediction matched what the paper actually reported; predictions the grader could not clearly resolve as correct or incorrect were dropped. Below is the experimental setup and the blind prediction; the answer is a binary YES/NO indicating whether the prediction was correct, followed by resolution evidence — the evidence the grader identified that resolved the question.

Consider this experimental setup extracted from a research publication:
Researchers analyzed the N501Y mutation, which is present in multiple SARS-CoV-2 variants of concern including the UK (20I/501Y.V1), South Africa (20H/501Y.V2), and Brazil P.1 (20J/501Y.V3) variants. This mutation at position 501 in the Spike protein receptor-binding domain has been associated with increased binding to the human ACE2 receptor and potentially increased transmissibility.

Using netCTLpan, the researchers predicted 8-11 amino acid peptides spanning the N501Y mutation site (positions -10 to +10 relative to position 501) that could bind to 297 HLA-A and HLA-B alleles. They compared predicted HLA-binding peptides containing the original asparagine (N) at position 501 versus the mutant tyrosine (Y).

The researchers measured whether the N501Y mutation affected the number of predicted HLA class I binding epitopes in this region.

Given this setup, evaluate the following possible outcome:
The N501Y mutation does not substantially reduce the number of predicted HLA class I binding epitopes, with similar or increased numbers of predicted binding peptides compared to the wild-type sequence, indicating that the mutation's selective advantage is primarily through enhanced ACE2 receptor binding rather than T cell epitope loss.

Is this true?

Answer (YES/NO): YES